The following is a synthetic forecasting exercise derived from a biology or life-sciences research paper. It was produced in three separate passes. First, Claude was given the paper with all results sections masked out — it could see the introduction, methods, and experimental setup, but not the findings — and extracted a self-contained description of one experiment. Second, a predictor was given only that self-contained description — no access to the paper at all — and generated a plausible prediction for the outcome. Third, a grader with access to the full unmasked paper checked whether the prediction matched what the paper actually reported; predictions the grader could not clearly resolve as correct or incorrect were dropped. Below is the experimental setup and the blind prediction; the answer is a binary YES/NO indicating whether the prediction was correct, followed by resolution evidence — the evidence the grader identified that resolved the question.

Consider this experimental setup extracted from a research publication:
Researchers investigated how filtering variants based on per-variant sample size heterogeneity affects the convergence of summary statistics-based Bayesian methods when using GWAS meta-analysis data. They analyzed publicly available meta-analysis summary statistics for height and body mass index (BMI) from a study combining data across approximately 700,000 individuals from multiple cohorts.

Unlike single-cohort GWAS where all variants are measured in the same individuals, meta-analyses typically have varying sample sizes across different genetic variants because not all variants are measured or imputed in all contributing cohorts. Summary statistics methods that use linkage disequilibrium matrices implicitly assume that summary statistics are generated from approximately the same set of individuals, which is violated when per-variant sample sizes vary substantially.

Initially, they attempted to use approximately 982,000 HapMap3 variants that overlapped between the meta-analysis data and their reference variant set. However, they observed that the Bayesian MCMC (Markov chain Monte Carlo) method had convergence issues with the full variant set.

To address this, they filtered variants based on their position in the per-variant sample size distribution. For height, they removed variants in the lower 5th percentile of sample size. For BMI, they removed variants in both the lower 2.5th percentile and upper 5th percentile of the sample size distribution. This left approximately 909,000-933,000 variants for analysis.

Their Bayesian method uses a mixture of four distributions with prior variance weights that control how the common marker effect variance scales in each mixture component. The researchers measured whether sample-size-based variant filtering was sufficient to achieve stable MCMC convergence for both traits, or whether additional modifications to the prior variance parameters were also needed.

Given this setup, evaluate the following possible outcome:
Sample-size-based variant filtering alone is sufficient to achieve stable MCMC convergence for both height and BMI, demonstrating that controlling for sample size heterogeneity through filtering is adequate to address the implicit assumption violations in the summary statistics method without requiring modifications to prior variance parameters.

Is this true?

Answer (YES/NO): NO